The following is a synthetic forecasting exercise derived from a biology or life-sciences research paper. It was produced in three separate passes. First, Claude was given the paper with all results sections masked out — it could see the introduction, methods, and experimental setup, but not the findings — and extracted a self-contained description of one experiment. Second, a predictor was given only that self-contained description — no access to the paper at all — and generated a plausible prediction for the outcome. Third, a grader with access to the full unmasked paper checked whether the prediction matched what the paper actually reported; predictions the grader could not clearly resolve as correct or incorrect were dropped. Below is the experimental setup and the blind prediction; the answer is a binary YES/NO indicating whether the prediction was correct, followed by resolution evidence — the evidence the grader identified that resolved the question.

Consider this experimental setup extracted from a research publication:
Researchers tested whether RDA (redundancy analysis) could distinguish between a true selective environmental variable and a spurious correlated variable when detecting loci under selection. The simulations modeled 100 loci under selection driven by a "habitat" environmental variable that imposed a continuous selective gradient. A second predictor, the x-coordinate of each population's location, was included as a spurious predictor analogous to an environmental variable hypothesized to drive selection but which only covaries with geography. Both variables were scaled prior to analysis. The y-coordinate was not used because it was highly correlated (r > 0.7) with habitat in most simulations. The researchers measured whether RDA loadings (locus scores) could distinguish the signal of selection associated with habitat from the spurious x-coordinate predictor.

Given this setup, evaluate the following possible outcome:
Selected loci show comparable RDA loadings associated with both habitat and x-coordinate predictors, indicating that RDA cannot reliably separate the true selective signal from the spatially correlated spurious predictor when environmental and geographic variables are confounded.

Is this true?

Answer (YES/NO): NO